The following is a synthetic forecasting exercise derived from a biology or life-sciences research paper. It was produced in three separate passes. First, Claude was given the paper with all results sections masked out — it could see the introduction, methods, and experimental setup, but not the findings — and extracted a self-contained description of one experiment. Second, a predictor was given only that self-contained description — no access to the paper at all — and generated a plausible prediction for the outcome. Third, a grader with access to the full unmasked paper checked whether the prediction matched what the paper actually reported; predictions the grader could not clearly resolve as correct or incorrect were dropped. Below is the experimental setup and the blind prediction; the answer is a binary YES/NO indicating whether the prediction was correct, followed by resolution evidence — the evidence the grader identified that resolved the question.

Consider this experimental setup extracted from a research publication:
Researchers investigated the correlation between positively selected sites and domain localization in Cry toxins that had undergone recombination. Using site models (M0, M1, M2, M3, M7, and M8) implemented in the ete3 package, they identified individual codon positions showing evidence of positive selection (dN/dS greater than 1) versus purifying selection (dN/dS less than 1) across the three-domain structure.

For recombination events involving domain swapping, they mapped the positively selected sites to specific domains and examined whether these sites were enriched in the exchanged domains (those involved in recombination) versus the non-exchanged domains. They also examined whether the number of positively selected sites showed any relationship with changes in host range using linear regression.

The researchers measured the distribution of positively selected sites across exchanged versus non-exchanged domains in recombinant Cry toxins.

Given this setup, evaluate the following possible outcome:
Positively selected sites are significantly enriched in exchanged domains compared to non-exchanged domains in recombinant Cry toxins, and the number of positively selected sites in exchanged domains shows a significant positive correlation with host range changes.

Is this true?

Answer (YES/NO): NO